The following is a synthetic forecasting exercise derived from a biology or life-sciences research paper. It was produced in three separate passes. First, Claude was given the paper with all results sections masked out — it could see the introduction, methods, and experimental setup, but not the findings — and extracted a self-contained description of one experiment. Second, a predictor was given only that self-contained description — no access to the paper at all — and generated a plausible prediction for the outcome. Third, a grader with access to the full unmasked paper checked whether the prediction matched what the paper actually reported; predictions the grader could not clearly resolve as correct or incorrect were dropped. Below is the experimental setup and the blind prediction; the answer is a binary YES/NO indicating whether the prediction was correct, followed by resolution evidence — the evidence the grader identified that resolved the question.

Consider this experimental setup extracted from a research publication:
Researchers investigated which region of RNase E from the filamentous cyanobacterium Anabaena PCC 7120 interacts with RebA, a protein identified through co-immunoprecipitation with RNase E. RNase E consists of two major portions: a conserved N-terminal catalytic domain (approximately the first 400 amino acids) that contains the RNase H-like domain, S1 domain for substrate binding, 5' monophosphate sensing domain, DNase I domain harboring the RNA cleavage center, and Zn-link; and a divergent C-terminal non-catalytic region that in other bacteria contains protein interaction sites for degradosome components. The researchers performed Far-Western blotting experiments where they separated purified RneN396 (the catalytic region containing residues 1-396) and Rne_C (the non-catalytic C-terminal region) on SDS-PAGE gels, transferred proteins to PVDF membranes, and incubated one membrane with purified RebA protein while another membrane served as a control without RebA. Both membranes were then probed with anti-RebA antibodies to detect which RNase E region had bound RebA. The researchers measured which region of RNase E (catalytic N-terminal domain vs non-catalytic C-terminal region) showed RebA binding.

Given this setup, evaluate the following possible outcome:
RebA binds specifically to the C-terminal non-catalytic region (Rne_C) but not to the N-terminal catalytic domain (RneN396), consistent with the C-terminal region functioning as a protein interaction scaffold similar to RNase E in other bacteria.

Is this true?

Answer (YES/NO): NO